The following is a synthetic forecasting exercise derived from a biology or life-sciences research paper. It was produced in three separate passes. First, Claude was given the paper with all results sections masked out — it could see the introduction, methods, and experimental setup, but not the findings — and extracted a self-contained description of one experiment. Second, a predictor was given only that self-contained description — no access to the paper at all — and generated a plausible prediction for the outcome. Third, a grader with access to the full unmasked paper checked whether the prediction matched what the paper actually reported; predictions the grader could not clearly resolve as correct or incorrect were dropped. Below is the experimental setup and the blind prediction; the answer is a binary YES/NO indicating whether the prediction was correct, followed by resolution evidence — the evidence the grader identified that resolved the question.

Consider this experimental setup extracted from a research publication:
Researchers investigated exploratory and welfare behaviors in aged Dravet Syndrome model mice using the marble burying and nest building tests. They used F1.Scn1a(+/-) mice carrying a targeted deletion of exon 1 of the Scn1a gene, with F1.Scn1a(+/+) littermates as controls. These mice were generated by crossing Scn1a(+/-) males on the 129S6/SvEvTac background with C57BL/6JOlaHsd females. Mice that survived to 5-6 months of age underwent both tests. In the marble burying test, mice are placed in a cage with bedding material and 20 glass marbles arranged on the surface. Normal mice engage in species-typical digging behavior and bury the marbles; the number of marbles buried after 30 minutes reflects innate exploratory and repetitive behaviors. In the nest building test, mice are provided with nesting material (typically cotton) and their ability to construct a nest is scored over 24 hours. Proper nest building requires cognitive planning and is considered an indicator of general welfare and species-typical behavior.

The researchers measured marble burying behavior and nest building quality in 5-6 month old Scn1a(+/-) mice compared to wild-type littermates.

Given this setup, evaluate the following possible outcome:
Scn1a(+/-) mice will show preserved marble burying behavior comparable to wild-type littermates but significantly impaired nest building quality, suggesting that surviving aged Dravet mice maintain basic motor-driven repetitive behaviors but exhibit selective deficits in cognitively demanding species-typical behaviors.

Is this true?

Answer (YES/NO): NO